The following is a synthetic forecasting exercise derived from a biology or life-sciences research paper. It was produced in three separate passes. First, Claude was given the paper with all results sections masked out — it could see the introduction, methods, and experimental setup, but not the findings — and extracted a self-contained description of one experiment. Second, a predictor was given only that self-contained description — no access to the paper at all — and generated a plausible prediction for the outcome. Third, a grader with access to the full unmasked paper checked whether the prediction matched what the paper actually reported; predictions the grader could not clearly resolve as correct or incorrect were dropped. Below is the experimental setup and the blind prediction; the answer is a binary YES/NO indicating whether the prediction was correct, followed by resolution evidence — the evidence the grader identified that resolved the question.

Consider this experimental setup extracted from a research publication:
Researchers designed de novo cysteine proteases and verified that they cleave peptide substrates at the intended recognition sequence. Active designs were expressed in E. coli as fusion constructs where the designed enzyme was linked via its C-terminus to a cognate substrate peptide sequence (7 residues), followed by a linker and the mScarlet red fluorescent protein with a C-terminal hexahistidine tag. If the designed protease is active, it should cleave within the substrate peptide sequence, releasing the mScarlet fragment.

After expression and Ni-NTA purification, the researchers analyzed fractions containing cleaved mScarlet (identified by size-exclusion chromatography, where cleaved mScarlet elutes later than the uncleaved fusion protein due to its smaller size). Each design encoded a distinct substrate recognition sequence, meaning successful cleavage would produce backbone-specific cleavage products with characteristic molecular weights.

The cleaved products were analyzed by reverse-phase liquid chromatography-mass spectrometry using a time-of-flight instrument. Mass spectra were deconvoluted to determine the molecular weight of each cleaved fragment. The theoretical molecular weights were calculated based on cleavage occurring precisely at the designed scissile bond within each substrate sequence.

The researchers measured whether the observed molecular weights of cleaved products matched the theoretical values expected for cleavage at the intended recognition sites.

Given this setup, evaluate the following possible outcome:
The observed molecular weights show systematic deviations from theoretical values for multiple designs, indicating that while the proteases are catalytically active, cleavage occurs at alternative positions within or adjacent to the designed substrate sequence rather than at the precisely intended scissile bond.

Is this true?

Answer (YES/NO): NO